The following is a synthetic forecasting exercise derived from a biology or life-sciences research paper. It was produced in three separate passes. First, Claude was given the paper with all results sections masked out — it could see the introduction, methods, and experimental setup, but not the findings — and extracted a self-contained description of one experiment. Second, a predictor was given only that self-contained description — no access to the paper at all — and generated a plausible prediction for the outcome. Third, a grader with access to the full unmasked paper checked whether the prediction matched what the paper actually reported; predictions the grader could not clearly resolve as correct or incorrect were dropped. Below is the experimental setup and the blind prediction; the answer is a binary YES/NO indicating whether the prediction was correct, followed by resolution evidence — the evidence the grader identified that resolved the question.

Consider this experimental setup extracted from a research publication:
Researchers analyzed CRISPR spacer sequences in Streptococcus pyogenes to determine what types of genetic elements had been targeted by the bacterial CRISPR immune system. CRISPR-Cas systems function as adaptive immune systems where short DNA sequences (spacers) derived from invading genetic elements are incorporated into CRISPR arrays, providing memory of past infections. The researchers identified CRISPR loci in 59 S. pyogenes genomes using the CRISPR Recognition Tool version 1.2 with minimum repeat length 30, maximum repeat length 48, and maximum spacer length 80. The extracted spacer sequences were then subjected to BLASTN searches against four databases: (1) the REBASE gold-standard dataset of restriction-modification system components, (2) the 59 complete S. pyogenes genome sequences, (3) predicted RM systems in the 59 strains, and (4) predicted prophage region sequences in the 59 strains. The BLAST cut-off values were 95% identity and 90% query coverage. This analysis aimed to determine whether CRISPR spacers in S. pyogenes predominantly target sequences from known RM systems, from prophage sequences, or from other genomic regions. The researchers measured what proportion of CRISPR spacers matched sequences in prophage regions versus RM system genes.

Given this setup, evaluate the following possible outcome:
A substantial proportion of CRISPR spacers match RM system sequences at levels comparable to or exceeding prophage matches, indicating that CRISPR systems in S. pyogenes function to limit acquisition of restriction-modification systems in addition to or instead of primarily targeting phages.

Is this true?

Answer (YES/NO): NO